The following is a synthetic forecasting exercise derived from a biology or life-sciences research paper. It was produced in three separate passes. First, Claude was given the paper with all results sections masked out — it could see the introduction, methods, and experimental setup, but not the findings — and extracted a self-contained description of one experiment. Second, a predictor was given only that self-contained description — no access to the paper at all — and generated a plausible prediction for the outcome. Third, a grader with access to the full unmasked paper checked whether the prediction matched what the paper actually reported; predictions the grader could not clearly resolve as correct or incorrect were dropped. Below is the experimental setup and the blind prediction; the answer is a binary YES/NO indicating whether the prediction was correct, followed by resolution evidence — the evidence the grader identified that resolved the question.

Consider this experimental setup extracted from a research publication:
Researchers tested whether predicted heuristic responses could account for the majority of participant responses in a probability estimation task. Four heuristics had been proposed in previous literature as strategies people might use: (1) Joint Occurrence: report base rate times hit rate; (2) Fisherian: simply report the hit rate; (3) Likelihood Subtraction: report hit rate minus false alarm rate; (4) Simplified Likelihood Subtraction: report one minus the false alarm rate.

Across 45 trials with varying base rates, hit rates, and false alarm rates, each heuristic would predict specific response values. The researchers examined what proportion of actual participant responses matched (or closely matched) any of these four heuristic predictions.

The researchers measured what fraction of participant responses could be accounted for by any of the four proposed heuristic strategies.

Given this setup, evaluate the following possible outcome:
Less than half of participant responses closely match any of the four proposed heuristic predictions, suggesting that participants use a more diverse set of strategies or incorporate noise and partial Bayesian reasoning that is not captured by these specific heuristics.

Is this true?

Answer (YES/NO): YES